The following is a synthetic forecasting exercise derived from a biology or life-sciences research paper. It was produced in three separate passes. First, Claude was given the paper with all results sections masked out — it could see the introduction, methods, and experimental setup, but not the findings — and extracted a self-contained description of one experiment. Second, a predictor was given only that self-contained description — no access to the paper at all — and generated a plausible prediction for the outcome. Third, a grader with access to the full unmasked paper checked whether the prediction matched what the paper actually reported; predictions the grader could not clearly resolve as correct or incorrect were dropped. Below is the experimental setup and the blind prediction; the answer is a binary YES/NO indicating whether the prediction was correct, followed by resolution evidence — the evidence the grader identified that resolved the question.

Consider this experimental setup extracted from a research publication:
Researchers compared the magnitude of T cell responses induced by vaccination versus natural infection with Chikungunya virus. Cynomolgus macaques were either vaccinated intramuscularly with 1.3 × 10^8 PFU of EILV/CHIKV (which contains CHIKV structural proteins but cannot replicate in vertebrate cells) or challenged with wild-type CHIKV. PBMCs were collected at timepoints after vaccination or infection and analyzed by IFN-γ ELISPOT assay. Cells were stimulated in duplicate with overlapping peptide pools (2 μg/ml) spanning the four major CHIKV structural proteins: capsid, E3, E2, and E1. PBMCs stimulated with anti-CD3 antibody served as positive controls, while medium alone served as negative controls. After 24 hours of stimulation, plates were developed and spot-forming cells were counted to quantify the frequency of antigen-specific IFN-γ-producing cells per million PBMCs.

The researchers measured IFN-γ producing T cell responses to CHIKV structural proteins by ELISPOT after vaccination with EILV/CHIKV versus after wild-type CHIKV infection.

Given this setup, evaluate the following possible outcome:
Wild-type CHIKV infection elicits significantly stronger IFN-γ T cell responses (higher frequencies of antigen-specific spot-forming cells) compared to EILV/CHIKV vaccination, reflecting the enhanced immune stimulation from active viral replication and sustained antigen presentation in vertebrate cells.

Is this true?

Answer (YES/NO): NO